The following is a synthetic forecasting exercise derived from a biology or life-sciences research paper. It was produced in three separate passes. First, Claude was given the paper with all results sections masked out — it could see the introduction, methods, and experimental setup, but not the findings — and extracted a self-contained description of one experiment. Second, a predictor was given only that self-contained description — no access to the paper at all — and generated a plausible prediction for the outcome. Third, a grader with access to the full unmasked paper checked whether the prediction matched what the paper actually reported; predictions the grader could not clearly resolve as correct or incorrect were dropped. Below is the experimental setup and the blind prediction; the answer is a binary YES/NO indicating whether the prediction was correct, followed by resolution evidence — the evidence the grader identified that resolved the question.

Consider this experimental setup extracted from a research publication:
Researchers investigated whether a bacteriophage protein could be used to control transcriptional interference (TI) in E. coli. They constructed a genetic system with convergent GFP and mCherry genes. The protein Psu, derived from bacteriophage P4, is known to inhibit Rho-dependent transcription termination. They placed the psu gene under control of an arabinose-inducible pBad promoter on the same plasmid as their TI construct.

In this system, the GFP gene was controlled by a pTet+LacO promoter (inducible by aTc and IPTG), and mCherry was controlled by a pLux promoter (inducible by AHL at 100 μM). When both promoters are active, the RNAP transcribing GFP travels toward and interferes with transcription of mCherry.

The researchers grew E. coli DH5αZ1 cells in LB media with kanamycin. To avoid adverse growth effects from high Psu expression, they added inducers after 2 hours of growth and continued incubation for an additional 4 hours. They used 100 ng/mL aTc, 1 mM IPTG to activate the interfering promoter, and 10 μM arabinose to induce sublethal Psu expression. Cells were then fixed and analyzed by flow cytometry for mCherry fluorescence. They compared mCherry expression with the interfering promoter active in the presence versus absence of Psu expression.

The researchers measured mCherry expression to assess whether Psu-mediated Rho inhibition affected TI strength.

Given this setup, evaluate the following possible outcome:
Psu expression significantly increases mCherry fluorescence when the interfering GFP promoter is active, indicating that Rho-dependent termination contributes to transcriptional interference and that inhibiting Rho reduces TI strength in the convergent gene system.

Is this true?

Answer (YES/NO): NO